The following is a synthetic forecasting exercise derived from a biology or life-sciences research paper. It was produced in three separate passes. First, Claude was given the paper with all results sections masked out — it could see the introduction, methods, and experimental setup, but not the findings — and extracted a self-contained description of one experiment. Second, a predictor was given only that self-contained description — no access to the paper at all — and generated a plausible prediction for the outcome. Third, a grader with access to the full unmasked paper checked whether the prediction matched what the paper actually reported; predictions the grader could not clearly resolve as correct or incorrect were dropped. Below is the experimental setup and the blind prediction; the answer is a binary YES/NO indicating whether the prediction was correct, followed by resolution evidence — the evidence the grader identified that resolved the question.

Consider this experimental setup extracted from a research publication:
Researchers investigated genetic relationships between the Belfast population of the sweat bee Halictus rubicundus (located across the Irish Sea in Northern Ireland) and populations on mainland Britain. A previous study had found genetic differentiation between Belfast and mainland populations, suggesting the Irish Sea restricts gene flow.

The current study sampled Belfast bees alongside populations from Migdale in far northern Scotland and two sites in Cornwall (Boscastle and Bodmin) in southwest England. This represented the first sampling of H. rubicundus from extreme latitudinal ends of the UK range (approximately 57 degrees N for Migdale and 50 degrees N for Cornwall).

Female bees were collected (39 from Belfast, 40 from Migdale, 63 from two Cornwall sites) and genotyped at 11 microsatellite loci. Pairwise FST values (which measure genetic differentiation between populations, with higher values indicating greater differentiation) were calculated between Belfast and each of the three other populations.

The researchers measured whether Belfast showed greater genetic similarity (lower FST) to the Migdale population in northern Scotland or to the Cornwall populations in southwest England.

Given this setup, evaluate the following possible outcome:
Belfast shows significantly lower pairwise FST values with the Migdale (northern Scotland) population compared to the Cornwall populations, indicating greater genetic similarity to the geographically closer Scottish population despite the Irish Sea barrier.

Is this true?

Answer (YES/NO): NO